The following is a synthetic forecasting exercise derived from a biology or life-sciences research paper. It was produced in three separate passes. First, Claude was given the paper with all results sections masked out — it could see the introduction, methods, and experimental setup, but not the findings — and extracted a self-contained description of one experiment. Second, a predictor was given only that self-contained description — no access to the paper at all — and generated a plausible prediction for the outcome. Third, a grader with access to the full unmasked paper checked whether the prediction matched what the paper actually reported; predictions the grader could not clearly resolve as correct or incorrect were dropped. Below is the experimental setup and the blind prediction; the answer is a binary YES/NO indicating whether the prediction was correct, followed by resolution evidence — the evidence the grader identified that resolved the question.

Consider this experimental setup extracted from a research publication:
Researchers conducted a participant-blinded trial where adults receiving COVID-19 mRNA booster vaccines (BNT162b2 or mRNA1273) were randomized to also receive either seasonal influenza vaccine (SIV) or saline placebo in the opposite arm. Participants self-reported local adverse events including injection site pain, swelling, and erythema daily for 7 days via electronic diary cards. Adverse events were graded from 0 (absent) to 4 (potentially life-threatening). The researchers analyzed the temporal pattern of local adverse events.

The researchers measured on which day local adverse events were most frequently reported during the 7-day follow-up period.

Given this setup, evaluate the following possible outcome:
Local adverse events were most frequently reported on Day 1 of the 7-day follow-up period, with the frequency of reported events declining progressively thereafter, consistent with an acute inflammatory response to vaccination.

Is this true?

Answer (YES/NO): YES